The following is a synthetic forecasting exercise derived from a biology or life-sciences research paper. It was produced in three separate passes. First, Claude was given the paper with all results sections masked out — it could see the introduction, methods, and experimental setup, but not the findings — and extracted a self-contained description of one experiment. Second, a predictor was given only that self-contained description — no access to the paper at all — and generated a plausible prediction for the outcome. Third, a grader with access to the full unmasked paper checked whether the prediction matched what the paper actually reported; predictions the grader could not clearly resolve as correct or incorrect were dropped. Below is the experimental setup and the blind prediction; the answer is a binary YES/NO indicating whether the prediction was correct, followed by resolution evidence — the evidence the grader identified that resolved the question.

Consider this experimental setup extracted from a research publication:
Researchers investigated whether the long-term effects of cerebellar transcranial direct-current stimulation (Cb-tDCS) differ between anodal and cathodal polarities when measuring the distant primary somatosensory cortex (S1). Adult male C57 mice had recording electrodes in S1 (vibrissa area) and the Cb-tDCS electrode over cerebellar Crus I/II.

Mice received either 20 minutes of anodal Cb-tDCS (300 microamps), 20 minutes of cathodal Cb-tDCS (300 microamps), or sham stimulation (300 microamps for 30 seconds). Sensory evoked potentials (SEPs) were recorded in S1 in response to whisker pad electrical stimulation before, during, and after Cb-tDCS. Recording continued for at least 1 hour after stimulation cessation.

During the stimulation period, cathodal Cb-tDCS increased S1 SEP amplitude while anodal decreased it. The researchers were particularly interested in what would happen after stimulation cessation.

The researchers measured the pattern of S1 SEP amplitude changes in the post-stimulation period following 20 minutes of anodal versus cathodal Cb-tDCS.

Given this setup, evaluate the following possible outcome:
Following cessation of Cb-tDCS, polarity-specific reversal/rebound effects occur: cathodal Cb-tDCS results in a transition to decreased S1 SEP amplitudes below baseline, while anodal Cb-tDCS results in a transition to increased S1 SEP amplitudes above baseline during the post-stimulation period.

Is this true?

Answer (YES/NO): NO